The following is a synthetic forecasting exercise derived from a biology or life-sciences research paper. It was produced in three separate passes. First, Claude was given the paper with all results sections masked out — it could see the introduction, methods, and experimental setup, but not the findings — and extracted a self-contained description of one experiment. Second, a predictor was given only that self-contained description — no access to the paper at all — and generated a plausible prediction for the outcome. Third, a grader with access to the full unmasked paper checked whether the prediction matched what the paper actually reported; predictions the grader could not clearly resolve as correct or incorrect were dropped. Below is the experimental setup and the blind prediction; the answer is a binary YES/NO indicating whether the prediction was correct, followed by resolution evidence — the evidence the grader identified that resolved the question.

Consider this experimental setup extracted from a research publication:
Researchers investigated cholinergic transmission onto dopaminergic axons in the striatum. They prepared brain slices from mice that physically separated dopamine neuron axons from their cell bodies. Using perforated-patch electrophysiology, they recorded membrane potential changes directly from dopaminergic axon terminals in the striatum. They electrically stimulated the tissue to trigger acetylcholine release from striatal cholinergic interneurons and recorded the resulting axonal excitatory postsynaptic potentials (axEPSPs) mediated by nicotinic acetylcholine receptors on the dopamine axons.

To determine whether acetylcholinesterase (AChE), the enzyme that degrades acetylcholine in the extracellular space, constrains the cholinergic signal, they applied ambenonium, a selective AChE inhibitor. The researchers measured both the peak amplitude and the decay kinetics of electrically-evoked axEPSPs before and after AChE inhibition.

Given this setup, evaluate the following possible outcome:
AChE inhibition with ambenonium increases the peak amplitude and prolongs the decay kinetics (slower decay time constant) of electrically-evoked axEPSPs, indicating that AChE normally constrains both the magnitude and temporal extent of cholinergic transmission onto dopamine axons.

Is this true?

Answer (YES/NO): NO